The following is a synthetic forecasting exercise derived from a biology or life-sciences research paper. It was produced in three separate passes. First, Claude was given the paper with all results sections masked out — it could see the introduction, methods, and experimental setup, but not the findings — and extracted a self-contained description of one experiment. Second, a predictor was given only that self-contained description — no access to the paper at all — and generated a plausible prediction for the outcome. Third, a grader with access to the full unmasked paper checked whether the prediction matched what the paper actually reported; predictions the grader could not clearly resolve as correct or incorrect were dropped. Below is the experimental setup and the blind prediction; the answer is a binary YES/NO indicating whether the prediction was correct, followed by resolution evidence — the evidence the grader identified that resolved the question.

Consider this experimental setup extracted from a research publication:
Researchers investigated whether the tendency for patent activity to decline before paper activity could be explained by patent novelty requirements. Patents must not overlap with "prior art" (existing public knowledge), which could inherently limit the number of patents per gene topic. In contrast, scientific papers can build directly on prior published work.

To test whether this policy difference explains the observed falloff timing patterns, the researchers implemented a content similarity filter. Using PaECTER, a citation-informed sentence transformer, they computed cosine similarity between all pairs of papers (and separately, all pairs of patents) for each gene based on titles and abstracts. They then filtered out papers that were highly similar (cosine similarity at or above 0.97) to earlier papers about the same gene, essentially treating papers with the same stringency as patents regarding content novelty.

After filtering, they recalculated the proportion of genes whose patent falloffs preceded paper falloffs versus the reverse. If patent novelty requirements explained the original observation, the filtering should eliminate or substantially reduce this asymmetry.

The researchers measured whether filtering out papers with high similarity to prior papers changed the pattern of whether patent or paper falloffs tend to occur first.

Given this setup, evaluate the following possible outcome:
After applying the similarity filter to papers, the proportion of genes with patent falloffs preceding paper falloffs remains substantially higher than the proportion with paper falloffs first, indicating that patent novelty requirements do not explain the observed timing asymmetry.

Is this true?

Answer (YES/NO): YES